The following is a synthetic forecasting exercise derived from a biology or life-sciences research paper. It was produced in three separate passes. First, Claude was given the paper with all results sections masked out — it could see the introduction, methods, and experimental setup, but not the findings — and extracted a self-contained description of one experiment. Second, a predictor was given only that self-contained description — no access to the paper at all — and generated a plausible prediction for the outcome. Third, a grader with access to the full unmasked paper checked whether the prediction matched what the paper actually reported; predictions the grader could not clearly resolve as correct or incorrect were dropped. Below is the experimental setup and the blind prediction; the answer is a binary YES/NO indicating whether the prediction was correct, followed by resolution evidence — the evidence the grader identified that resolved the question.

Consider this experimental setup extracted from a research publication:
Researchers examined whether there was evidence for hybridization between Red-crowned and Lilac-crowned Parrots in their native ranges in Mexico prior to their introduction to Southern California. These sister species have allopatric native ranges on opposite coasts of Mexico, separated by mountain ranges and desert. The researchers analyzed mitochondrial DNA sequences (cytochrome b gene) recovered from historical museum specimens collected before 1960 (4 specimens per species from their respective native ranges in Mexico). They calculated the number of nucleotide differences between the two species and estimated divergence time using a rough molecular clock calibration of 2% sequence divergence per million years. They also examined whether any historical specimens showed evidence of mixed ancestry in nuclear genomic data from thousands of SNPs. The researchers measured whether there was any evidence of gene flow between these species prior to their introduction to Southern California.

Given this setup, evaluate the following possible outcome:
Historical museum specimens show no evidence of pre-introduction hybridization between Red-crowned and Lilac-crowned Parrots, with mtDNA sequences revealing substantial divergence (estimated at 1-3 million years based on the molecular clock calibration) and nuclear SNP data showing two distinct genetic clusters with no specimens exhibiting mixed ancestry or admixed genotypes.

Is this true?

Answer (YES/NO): YES